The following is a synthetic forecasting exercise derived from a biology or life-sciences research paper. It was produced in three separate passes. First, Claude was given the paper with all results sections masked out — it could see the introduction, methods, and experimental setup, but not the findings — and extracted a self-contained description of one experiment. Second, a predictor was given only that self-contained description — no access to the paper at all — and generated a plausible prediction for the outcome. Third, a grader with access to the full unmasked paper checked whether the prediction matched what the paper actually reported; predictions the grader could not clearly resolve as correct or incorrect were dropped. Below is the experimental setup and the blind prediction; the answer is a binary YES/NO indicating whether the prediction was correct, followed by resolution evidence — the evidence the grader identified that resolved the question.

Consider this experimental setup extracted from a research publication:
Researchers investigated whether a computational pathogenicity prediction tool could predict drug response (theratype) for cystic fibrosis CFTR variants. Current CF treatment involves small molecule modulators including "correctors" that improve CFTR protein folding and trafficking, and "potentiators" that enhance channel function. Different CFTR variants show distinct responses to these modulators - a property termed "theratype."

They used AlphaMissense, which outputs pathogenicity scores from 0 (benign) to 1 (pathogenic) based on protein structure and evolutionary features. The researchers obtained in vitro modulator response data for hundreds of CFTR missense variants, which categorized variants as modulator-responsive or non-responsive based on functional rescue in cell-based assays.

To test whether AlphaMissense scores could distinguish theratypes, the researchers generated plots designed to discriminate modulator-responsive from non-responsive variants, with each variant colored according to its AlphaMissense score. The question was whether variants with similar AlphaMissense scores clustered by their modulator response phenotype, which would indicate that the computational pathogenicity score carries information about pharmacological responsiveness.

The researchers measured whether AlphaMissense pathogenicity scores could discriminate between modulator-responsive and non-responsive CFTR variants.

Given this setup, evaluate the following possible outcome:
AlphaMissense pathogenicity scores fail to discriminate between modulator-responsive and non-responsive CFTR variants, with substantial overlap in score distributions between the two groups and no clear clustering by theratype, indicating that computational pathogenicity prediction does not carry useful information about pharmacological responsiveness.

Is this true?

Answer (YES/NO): YES